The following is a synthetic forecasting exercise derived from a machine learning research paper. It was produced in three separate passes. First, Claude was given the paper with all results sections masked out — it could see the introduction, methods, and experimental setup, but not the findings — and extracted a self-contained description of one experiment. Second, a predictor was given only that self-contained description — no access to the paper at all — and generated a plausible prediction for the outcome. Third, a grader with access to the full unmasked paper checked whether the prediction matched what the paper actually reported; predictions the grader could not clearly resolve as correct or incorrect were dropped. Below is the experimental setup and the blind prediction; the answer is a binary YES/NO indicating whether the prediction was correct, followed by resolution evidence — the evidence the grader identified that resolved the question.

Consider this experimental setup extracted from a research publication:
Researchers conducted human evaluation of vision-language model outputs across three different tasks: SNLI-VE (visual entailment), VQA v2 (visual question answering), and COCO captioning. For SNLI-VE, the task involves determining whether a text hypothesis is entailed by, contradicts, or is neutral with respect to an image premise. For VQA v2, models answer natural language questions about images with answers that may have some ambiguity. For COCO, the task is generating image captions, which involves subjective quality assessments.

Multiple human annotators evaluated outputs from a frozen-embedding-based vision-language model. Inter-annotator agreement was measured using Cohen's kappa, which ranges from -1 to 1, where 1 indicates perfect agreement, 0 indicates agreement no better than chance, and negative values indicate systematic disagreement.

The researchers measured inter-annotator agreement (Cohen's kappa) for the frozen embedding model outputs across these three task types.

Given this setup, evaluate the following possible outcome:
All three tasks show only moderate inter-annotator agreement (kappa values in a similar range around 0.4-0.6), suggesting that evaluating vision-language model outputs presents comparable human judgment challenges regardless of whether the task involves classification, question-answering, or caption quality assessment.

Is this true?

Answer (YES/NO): NO